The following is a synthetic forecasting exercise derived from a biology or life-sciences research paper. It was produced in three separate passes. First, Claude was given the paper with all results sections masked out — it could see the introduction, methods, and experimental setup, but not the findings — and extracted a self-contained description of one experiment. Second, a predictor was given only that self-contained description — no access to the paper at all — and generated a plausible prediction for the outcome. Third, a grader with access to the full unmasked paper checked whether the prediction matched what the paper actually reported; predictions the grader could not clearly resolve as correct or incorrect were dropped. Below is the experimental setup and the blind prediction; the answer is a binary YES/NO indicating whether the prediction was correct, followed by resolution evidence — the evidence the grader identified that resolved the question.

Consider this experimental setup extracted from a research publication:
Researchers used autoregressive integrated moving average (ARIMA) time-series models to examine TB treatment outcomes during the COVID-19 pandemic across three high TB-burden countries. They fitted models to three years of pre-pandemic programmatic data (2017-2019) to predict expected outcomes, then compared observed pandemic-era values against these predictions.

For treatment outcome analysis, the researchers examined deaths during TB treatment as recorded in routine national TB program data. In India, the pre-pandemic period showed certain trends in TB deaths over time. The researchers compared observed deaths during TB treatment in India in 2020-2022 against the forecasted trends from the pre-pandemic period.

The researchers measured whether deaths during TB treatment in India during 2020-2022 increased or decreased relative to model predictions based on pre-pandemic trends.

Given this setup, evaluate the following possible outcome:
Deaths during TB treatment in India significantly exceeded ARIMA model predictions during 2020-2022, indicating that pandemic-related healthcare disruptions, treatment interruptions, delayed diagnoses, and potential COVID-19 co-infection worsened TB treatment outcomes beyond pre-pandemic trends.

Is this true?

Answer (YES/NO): NO